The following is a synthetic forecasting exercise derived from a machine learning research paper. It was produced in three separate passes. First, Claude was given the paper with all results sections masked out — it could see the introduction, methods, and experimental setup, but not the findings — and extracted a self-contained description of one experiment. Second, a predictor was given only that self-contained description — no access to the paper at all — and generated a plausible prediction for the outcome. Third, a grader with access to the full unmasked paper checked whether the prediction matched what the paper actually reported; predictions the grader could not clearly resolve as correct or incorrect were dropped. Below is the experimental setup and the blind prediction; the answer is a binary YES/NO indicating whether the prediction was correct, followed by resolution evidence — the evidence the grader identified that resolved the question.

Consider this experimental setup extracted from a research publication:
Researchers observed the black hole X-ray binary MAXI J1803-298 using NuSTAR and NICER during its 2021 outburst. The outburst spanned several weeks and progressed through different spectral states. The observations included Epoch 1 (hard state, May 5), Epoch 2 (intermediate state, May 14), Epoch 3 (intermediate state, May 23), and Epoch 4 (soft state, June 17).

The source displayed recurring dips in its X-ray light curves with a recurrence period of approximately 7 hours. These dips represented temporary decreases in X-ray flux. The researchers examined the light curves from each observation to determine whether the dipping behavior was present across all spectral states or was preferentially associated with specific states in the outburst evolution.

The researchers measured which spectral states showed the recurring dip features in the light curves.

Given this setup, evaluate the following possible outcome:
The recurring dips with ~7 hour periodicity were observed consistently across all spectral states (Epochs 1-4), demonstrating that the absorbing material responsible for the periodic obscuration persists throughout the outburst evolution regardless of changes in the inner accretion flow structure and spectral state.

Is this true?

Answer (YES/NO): NO